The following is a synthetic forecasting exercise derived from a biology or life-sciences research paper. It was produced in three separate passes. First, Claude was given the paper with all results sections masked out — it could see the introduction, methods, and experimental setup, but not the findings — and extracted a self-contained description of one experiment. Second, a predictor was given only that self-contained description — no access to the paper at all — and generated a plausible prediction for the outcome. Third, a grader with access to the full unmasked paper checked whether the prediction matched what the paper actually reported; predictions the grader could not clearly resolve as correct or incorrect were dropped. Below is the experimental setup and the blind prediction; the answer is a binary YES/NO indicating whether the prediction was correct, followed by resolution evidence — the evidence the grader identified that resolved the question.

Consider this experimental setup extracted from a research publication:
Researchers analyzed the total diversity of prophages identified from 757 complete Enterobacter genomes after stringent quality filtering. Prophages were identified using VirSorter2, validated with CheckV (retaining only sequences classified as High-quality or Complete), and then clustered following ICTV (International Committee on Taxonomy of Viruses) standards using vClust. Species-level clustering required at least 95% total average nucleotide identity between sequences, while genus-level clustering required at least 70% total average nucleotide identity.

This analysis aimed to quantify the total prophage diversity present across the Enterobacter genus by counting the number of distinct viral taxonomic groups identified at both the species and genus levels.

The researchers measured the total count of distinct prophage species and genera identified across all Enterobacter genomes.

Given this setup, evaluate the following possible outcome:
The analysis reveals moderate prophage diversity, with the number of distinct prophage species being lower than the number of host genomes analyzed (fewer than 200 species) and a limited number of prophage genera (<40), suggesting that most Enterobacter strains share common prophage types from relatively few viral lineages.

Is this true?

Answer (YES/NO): NO